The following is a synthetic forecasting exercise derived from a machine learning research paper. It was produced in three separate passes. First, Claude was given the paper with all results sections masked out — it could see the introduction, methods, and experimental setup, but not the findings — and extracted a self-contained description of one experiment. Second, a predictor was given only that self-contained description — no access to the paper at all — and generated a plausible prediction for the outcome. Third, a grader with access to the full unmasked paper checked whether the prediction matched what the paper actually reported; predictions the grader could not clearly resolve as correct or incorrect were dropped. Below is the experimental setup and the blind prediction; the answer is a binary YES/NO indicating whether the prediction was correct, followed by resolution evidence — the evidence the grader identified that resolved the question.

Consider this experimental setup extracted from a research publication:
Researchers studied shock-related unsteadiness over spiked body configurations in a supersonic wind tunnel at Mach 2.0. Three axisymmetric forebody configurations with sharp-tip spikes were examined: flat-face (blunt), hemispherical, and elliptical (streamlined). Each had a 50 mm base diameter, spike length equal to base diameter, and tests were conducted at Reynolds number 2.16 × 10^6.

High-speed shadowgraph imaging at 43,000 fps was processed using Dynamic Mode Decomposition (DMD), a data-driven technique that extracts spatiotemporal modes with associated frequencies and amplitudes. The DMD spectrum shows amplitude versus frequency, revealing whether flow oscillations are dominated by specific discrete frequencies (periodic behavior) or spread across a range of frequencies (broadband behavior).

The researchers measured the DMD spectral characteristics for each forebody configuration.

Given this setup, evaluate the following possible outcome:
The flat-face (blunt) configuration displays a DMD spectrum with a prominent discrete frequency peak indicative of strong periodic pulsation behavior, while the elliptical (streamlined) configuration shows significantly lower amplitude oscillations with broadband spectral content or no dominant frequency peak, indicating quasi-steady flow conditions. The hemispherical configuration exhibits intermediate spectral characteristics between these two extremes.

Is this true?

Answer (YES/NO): NO